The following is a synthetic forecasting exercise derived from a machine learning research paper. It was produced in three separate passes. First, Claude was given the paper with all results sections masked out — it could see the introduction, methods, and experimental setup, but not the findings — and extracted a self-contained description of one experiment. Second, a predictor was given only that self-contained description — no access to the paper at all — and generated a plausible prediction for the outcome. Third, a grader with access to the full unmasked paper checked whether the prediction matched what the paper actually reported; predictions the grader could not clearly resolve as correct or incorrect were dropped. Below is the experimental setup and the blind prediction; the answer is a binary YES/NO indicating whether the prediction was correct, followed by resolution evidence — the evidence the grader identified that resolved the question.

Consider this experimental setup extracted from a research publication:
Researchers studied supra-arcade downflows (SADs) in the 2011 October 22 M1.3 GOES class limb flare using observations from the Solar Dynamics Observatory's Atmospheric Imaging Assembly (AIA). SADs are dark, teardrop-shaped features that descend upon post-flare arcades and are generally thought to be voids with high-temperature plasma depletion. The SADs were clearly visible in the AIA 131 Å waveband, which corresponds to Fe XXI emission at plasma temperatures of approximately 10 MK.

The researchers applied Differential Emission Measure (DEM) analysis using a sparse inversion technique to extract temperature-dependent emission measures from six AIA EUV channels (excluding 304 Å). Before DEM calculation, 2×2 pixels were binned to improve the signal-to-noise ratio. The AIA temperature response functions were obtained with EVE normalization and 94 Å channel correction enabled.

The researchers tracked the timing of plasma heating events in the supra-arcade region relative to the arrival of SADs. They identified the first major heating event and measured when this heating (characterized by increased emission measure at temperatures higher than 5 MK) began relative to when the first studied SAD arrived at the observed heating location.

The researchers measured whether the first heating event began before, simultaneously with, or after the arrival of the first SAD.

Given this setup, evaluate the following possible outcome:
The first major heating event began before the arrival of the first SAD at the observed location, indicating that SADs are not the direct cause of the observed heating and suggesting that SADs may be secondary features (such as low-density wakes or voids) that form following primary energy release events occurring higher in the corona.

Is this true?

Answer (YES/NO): NO